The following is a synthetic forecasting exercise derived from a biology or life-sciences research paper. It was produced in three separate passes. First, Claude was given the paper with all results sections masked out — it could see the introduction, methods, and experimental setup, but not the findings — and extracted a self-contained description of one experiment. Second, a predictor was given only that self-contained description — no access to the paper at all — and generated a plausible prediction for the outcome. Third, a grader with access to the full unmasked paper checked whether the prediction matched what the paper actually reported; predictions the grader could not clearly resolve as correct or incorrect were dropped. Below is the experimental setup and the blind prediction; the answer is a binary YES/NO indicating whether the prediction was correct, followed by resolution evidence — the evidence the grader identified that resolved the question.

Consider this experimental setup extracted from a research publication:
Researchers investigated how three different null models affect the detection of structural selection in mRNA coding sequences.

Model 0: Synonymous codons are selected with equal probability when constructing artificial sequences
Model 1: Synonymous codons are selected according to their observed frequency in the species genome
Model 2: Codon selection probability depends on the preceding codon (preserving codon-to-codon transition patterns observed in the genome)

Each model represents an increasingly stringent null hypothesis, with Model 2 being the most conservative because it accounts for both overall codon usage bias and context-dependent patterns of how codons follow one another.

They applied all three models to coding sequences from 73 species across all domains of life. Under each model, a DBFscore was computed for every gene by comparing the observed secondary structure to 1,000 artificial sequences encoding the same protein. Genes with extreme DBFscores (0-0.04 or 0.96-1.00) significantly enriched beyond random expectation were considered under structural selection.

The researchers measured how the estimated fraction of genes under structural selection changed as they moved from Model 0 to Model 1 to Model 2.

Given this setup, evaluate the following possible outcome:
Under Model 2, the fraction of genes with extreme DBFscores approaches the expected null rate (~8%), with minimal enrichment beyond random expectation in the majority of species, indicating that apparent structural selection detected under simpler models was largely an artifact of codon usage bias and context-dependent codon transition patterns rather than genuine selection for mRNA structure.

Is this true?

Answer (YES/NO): NO